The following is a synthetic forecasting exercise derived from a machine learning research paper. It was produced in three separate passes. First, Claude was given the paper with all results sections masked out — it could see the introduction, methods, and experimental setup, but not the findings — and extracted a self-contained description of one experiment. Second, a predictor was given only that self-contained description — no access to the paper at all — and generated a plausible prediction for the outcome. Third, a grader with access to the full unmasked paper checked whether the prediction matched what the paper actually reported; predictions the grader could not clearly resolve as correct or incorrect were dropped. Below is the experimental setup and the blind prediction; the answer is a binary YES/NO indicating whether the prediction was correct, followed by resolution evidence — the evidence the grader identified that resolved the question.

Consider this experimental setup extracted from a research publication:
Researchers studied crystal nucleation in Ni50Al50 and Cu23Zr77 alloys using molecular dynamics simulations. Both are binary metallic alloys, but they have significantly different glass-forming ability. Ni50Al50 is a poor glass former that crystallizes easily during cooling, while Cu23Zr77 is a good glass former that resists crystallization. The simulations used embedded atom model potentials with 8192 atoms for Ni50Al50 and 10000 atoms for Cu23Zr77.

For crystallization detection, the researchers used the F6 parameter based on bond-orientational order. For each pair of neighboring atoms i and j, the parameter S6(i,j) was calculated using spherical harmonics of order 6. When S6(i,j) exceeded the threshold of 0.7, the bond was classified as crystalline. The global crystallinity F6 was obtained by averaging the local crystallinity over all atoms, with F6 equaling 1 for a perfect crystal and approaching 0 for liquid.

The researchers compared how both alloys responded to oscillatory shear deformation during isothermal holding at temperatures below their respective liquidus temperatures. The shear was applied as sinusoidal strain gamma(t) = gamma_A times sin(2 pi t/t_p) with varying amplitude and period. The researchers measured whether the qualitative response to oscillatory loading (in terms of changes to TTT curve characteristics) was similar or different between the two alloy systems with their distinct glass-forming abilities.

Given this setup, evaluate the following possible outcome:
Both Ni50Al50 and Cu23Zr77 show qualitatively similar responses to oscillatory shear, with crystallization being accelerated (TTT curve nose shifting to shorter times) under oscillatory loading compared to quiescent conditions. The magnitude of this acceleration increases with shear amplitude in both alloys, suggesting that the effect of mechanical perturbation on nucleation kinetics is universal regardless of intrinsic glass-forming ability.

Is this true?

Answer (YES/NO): NO